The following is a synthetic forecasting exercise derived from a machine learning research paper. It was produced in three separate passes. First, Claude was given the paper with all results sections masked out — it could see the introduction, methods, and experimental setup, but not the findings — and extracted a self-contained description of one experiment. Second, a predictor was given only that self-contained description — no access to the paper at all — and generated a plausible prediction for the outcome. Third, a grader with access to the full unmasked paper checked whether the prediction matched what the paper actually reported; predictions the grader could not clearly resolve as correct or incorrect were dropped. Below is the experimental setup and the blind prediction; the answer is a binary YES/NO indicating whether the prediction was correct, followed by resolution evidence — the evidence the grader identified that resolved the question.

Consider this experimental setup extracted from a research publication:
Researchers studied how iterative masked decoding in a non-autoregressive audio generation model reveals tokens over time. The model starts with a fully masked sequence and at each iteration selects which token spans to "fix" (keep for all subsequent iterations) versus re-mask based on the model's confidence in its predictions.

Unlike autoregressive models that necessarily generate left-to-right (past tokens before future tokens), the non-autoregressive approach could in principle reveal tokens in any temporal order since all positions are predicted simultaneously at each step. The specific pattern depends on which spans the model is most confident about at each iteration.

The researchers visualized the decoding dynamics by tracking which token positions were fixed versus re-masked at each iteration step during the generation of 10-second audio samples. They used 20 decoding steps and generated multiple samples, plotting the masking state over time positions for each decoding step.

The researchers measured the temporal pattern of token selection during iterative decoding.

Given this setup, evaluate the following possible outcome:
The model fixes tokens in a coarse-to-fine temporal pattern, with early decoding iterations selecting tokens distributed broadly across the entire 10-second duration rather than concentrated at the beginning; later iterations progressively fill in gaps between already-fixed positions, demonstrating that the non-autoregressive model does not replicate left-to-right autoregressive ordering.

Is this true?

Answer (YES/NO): YES